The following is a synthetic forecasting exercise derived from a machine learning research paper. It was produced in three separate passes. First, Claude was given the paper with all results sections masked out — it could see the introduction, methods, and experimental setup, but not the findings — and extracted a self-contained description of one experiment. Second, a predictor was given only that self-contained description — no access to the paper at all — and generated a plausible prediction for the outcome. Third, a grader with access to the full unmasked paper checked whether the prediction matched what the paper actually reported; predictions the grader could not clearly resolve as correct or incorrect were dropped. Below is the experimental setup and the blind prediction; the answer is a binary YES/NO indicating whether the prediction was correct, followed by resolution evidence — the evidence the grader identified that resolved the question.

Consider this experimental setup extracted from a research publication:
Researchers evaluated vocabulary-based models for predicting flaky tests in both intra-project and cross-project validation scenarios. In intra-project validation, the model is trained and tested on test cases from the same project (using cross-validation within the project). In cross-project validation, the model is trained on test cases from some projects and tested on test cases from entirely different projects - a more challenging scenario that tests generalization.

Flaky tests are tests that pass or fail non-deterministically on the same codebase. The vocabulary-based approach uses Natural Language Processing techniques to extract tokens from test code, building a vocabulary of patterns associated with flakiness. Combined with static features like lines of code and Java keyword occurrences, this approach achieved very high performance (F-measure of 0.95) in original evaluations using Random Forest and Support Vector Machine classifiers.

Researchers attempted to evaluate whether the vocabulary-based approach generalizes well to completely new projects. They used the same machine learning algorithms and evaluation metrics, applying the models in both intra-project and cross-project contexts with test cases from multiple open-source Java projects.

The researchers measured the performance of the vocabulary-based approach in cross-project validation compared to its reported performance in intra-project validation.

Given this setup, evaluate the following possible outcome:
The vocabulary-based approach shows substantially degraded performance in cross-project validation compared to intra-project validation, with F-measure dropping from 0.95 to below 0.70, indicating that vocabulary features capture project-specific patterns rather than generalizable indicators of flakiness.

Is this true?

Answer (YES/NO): YES